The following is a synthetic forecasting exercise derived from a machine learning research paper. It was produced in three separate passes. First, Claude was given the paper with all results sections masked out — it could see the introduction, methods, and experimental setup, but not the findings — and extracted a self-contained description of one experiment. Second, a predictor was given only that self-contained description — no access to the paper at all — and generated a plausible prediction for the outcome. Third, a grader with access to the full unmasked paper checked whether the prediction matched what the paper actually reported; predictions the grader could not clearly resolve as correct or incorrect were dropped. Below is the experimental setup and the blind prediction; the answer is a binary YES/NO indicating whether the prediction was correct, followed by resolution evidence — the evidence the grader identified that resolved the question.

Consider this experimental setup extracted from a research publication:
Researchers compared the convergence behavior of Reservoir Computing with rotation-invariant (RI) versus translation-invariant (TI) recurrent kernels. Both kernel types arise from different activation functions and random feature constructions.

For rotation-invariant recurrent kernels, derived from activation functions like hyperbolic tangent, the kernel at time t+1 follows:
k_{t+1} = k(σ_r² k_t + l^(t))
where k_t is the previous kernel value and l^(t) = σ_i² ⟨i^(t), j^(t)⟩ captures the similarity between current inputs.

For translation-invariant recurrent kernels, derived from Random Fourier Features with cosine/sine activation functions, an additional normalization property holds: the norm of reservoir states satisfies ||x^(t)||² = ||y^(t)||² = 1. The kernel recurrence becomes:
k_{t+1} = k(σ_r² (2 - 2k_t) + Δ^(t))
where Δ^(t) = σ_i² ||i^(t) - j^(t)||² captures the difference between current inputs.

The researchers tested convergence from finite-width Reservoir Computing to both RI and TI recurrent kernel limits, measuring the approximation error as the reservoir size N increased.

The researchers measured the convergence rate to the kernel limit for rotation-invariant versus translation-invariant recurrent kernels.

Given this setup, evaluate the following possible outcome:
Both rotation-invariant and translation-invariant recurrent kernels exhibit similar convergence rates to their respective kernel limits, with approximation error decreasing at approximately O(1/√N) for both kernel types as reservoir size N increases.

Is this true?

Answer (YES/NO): YES